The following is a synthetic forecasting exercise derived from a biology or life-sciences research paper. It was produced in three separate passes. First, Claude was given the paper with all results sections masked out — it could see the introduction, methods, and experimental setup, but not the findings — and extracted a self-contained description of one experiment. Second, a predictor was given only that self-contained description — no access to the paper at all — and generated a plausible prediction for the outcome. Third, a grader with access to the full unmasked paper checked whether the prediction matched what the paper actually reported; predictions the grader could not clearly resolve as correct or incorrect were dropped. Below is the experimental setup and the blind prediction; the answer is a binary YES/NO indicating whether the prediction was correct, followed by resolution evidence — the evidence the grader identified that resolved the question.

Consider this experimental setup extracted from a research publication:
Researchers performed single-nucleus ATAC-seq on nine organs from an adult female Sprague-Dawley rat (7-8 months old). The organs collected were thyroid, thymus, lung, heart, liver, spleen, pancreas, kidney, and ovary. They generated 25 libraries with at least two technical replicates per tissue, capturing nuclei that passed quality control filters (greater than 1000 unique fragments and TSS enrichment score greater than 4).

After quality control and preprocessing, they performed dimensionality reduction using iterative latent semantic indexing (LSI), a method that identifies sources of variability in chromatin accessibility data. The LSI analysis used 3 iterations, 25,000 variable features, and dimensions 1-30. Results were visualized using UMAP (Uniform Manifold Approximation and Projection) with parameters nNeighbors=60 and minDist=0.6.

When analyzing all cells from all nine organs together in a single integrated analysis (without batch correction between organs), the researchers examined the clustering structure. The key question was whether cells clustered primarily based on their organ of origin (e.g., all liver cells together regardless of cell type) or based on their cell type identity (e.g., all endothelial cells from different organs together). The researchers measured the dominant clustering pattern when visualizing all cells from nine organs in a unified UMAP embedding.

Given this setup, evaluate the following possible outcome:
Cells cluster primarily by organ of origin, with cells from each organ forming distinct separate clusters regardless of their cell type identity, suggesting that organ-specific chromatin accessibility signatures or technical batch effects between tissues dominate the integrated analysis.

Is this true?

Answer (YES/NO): NO